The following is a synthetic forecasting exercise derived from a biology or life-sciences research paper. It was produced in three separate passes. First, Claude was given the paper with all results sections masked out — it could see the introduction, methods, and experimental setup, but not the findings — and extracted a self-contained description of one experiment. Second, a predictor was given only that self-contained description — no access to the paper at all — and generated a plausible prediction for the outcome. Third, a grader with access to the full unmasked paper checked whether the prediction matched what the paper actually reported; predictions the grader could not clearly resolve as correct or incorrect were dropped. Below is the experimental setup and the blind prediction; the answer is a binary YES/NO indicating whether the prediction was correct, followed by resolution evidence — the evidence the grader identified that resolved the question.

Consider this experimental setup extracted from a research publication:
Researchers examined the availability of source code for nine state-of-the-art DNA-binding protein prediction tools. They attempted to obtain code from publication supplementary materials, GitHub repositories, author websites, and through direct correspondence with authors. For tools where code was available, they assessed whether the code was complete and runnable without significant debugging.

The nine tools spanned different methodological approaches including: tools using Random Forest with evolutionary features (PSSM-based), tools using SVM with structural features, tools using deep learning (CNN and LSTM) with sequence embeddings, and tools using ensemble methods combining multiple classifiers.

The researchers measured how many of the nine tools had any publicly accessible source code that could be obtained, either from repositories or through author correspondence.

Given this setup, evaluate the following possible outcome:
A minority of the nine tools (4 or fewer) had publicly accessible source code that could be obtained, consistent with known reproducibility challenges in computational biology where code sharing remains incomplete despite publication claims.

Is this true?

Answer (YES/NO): YES